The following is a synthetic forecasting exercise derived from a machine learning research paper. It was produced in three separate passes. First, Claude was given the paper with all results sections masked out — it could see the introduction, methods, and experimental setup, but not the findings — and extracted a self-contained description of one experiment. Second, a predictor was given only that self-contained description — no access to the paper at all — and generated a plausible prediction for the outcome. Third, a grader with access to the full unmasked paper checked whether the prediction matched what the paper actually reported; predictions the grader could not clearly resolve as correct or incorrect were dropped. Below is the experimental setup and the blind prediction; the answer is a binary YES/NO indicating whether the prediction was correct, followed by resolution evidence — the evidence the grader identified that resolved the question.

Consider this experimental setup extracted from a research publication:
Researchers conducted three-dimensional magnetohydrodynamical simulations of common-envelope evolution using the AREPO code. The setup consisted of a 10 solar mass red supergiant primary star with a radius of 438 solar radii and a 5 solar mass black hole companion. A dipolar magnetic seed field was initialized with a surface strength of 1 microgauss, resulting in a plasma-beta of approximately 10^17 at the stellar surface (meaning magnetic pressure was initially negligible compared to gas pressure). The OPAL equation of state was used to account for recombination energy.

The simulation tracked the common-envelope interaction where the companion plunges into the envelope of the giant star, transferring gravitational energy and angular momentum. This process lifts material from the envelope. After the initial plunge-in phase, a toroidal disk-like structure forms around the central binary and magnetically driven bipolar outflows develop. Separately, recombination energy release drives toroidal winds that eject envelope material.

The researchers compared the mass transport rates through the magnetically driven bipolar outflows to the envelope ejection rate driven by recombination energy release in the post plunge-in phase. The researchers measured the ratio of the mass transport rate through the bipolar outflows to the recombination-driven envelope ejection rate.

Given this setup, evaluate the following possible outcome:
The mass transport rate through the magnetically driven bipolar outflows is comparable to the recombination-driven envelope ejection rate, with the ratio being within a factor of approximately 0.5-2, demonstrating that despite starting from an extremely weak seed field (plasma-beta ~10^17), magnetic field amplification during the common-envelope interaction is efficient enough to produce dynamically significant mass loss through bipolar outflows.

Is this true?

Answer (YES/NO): NO